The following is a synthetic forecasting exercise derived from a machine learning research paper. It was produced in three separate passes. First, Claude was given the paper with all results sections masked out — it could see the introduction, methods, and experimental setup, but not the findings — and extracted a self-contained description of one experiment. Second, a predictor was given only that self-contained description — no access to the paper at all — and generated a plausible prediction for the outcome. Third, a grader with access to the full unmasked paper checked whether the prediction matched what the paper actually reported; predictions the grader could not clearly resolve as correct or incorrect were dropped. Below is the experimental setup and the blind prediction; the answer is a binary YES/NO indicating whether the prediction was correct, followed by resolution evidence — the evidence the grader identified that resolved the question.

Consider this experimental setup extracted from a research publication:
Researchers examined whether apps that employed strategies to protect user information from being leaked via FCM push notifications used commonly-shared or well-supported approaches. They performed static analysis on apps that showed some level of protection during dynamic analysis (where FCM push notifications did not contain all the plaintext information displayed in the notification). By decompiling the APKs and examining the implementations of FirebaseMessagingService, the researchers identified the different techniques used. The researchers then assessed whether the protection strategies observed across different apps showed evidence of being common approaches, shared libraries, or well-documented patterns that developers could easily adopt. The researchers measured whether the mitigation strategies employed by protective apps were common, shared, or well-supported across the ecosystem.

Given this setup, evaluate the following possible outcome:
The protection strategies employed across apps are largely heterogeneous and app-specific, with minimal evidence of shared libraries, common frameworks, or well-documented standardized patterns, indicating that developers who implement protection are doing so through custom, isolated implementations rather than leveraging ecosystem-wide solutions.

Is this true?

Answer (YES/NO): YES